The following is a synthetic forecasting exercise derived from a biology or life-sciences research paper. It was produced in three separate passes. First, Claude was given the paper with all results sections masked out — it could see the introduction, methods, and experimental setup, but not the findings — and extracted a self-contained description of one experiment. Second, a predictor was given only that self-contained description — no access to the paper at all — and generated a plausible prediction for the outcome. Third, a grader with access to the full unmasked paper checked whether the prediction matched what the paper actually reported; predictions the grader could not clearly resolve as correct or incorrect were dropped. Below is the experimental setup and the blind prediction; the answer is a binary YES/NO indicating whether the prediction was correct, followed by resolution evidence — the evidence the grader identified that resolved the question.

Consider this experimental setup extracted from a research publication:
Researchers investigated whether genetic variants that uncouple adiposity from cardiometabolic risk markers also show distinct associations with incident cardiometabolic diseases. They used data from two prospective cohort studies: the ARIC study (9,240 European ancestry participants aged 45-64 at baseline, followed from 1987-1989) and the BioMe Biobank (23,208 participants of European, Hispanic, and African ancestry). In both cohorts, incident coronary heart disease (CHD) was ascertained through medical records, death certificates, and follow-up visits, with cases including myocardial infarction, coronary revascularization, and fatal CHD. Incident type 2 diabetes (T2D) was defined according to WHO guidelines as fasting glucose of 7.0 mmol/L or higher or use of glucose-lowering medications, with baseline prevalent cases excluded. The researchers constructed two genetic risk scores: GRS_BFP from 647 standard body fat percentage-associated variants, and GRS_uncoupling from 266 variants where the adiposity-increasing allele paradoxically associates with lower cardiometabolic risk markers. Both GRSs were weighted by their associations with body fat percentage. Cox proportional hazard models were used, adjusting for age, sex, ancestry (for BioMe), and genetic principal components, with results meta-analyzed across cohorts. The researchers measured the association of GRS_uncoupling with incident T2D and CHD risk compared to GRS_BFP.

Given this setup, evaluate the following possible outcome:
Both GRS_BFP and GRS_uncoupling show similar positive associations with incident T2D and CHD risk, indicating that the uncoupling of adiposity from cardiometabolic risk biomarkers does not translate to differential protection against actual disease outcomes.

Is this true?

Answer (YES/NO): NO